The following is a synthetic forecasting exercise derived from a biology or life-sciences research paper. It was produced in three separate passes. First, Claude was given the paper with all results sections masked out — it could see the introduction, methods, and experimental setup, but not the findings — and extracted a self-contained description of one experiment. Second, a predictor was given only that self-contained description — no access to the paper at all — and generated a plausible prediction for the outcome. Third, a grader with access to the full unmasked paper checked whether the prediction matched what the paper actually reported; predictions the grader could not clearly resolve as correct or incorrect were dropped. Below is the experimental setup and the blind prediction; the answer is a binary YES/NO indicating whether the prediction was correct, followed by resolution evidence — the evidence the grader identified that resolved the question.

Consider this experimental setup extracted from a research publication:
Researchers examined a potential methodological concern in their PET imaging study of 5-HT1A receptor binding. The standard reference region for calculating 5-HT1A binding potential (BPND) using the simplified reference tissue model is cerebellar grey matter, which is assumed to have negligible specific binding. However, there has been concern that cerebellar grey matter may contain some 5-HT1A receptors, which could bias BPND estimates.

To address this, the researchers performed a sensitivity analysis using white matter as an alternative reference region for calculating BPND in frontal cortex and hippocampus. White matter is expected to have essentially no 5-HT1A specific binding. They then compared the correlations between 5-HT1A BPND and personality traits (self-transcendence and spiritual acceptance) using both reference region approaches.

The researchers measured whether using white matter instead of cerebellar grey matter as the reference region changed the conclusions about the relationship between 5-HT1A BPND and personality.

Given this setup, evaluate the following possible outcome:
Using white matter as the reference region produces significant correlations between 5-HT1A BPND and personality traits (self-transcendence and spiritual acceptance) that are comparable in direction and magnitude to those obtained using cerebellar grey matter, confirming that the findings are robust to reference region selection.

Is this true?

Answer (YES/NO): NO